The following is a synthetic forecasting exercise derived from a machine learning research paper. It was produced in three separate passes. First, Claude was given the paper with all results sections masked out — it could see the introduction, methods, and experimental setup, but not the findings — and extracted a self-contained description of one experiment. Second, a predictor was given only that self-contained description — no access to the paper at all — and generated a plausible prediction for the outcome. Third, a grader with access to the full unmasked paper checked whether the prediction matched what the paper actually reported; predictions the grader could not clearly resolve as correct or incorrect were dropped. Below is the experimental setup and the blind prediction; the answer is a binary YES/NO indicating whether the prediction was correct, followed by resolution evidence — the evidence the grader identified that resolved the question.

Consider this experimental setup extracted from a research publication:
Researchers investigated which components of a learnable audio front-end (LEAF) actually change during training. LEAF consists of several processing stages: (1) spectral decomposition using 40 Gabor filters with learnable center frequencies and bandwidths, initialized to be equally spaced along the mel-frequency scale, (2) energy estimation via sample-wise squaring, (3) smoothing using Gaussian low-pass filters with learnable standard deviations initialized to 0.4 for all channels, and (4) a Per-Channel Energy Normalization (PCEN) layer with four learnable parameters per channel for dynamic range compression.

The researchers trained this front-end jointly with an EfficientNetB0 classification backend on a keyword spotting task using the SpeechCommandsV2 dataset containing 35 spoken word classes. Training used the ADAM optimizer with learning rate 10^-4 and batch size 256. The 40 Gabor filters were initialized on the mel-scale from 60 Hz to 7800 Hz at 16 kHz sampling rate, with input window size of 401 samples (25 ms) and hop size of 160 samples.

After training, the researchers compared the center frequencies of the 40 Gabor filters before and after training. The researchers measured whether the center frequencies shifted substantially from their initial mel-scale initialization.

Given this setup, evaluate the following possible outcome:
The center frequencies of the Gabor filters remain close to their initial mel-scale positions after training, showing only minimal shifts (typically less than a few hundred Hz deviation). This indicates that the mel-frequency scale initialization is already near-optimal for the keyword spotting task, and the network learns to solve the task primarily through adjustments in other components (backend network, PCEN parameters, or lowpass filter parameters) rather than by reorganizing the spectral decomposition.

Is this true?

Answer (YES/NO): YES